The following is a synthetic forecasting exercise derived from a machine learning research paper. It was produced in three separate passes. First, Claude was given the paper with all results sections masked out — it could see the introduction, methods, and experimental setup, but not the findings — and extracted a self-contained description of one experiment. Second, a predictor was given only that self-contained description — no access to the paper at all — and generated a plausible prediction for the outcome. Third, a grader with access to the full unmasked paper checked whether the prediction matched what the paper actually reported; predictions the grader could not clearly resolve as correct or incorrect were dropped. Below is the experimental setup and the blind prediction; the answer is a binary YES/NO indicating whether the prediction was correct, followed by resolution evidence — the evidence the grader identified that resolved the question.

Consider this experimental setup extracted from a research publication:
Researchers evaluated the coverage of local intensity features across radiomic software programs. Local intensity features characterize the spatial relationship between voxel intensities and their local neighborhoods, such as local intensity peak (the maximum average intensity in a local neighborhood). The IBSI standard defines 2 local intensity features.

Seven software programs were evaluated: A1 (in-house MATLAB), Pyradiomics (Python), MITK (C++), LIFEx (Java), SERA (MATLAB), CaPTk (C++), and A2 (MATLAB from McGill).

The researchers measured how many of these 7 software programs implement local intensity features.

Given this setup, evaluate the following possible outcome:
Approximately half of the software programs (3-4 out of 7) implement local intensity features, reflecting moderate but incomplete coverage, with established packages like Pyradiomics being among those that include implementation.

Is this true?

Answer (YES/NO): NO